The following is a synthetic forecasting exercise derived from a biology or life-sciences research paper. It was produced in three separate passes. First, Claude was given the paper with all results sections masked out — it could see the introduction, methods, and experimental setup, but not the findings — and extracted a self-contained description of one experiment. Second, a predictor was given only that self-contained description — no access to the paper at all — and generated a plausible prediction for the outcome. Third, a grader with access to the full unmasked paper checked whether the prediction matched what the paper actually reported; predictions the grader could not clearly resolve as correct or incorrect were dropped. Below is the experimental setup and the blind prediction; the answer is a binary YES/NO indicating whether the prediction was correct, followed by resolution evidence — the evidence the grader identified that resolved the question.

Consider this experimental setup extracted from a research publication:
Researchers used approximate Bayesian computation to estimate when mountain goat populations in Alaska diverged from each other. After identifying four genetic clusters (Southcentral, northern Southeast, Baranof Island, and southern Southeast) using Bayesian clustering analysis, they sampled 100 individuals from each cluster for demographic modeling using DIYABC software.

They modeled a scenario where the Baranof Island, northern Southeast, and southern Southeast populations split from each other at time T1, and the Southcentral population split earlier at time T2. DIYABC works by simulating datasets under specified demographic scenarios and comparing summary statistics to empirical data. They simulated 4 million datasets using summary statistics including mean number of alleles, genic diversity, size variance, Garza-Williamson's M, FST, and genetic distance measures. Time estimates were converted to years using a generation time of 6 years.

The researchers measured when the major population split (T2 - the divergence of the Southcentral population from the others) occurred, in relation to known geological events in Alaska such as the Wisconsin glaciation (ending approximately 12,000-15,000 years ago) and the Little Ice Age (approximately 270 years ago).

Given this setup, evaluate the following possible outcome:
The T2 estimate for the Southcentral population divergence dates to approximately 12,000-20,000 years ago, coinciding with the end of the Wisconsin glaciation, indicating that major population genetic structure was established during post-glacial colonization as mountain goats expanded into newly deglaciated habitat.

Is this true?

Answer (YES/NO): YES